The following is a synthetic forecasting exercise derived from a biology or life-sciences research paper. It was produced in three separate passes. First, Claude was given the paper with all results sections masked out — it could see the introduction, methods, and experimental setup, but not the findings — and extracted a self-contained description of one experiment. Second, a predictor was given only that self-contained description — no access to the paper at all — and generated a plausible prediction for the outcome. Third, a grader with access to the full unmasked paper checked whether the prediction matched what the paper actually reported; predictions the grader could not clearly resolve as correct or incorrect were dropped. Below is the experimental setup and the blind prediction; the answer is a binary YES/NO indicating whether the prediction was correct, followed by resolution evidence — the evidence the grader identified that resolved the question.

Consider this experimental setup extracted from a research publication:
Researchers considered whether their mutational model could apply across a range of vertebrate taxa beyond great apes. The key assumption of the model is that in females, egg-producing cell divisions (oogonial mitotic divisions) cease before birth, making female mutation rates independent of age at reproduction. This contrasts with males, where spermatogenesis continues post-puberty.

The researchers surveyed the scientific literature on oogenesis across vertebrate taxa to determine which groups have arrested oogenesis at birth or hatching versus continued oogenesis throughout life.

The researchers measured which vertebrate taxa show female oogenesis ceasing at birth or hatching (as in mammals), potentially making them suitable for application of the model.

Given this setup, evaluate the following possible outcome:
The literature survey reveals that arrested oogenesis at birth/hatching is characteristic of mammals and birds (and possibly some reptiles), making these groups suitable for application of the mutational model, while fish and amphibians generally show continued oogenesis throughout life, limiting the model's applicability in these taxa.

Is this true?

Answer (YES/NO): NO